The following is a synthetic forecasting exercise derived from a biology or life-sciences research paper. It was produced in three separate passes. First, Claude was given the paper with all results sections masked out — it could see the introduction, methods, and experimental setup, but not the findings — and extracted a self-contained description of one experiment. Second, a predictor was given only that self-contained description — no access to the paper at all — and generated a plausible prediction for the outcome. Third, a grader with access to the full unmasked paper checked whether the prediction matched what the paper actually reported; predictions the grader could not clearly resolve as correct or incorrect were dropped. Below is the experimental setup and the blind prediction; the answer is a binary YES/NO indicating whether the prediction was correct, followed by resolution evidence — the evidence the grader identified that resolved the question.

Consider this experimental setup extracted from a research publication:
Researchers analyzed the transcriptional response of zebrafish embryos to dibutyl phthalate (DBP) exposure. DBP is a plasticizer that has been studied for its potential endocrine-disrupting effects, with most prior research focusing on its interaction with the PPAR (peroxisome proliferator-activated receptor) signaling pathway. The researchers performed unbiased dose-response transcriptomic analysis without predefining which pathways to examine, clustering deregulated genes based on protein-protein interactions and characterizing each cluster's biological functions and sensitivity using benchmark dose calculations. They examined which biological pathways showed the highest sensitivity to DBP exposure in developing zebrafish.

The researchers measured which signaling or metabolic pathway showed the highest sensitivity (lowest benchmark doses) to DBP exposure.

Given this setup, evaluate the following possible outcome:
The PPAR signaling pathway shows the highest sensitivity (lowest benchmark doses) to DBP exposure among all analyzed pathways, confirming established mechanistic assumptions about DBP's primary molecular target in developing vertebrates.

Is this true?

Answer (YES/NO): NO